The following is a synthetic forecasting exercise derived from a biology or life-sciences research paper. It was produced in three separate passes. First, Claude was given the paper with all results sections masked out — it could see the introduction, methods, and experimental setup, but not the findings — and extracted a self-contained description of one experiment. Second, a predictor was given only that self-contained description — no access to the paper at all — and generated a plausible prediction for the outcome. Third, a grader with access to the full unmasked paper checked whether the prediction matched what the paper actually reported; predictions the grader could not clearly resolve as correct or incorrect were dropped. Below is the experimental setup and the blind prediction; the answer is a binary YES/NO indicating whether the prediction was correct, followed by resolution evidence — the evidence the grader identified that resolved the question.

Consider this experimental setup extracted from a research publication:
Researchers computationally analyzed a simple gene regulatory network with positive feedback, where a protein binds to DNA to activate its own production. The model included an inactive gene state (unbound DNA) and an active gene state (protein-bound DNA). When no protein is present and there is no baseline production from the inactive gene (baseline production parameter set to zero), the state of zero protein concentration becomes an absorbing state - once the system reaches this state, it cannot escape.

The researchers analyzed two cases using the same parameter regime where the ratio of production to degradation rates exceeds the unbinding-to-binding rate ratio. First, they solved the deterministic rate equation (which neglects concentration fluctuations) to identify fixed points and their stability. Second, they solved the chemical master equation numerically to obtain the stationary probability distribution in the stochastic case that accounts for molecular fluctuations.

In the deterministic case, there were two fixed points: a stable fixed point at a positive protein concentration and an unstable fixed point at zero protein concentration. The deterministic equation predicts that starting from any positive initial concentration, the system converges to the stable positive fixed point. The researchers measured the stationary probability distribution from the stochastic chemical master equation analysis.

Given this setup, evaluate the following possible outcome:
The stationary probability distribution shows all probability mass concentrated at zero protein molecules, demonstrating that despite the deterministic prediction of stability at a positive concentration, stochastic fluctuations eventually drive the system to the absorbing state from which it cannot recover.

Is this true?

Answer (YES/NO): YES